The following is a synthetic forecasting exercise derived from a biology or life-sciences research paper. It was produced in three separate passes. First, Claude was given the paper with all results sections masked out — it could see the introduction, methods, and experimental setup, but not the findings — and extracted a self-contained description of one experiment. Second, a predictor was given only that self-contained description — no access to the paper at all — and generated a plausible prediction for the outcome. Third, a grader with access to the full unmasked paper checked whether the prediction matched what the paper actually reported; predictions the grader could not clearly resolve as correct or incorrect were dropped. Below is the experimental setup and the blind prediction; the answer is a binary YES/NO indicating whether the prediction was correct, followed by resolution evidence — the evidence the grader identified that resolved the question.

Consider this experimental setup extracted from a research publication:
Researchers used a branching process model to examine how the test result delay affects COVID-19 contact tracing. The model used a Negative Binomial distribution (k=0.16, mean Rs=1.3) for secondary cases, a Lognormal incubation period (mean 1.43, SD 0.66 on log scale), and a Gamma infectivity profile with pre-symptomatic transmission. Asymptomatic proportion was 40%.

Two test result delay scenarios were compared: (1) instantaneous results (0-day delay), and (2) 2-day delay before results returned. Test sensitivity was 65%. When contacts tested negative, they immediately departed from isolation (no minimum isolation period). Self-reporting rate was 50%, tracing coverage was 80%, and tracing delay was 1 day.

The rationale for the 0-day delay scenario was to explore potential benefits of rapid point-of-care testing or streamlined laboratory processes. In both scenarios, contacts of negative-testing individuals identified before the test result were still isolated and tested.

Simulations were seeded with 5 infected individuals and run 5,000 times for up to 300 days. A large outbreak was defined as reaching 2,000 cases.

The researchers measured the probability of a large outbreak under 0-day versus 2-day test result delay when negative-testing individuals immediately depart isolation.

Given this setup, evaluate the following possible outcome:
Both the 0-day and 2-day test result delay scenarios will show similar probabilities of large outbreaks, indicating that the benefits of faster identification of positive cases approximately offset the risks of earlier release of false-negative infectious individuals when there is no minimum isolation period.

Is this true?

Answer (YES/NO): NO